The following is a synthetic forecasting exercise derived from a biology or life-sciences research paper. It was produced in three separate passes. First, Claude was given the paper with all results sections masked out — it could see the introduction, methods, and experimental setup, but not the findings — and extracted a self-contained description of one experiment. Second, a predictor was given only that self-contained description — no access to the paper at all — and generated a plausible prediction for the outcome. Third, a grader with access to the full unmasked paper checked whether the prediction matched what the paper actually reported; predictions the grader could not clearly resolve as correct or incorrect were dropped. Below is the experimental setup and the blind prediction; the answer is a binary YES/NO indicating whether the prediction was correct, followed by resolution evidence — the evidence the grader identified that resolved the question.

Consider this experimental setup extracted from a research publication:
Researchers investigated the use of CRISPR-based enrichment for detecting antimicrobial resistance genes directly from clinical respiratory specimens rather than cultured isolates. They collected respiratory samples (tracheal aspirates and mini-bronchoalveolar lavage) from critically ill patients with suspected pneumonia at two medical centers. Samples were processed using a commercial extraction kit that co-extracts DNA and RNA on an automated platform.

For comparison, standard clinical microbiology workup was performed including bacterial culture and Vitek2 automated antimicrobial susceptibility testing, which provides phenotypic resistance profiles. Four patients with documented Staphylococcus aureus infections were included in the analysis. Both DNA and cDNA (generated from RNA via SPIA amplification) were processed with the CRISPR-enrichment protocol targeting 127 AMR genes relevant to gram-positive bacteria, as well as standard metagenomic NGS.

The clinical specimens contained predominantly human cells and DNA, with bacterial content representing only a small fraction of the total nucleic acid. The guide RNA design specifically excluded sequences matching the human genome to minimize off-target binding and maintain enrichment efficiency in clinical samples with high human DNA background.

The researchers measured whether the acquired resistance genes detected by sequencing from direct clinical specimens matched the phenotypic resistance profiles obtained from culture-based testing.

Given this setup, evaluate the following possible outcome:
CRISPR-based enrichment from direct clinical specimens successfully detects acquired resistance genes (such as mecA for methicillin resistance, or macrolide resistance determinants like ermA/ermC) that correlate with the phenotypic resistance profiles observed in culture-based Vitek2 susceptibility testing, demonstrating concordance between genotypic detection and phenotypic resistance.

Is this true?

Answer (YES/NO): YES